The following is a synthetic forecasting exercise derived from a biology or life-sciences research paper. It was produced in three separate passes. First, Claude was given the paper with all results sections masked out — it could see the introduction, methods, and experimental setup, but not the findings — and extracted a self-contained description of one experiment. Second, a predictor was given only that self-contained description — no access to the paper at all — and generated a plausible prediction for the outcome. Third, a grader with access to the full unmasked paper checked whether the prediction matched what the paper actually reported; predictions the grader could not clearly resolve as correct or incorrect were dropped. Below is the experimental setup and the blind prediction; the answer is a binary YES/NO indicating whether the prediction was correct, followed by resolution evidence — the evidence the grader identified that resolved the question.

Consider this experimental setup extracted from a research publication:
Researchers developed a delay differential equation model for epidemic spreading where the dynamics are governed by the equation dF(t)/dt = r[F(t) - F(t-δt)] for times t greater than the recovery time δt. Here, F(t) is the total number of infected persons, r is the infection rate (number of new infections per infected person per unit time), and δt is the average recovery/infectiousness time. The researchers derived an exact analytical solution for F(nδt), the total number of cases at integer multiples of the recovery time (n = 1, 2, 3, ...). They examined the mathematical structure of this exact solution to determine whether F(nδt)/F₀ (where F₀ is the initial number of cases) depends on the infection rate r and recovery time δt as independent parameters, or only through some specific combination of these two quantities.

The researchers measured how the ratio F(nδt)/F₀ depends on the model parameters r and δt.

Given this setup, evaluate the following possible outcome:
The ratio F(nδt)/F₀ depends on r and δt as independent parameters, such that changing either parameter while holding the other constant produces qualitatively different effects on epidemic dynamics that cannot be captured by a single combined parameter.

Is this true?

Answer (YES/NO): NO